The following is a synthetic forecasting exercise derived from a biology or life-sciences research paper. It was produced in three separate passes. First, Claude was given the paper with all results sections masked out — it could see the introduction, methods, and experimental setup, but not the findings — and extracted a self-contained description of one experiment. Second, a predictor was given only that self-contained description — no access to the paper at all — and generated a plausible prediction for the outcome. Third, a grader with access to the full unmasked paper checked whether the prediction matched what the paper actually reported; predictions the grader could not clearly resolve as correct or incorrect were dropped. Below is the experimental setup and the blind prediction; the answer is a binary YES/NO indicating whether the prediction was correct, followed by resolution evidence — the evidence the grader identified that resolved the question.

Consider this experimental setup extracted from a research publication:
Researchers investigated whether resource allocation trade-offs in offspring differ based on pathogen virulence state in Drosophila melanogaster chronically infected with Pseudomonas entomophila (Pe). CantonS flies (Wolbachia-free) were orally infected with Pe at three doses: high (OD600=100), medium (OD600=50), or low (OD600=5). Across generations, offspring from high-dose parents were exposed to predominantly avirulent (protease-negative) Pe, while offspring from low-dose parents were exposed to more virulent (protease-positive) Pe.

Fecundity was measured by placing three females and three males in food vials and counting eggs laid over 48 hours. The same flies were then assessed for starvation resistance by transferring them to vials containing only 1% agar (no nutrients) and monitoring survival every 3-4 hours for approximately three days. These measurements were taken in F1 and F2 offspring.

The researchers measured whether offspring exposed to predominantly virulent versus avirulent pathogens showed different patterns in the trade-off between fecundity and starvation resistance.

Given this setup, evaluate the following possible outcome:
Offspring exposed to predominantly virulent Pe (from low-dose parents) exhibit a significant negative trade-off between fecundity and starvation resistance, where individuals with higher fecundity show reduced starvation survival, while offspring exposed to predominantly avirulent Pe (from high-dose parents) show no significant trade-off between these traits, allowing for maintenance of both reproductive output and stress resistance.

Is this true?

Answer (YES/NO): NO